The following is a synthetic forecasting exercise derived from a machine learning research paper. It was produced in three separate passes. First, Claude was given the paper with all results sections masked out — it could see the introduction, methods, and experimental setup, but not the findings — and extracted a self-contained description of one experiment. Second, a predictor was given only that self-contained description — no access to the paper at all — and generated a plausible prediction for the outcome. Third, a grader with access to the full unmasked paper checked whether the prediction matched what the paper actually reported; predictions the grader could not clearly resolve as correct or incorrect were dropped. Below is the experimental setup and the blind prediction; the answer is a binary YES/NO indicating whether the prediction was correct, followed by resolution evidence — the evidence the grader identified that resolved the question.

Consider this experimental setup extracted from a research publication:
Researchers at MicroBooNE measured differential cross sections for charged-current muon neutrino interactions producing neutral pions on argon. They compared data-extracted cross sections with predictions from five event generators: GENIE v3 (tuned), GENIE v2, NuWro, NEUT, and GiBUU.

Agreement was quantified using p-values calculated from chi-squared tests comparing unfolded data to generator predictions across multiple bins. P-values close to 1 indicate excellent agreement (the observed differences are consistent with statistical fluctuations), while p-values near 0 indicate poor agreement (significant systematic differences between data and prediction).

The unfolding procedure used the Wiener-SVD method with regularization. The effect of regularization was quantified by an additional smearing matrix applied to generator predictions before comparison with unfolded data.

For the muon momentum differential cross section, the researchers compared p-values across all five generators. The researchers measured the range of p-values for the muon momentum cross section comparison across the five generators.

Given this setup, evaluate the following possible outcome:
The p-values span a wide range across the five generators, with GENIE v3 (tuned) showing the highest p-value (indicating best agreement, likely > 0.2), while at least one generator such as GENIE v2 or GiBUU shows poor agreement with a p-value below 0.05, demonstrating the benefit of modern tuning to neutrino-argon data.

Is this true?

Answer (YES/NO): NO